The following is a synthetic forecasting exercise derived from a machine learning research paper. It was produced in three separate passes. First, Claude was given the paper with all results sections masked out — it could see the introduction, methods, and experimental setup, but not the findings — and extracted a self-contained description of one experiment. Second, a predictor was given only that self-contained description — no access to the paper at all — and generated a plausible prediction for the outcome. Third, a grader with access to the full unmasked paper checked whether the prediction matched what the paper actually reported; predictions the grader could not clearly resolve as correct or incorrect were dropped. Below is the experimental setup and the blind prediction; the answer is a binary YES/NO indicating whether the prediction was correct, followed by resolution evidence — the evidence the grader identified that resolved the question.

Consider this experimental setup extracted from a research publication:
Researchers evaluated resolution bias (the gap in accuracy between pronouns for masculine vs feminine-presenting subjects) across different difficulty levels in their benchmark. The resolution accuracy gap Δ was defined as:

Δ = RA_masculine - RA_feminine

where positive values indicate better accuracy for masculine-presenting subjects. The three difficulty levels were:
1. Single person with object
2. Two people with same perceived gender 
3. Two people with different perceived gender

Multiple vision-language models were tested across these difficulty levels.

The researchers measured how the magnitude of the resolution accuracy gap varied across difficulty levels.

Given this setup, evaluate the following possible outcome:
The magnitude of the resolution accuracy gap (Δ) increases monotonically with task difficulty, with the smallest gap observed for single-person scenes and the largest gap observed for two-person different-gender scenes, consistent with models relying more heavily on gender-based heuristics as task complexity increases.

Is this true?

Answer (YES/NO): NO